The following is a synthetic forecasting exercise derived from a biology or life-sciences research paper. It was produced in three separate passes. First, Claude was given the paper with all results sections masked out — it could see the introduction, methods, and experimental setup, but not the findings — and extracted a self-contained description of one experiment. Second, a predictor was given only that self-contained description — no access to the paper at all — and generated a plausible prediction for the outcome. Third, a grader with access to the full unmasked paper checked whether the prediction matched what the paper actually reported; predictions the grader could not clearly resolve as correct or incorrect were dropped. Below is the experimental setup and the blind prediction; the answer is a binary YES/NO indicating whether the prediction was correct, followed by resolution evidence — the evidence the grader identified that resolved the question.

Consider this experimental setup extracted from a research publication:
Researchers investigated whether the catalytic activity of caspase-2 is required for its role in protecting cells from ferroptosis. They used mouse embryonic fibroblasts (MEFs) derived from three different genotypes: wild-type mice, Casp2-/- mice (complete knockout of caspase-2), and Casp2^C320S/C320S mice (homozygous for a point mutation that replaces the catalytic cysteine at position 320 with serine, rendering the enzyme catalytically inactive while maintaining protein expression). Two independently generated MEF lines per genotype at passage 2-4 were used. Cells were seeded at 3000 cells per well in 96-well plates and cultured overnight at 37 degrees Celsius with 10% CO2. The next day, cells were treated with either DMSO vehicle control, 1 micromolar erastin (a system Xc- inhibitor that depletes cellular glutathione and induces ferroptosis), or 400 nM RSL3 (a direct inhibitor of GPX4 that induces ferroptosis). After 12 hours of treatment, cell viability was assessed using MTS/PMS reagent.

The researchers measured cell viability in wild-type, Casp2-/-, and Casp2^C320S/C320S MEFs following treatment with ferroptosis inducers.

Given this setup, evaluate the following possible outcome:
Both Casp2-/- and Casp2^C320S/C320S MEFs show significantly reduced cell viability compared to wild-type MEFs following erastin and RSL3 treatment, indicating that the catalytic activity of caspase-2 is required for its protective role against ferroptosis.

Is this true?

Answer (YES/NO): NO